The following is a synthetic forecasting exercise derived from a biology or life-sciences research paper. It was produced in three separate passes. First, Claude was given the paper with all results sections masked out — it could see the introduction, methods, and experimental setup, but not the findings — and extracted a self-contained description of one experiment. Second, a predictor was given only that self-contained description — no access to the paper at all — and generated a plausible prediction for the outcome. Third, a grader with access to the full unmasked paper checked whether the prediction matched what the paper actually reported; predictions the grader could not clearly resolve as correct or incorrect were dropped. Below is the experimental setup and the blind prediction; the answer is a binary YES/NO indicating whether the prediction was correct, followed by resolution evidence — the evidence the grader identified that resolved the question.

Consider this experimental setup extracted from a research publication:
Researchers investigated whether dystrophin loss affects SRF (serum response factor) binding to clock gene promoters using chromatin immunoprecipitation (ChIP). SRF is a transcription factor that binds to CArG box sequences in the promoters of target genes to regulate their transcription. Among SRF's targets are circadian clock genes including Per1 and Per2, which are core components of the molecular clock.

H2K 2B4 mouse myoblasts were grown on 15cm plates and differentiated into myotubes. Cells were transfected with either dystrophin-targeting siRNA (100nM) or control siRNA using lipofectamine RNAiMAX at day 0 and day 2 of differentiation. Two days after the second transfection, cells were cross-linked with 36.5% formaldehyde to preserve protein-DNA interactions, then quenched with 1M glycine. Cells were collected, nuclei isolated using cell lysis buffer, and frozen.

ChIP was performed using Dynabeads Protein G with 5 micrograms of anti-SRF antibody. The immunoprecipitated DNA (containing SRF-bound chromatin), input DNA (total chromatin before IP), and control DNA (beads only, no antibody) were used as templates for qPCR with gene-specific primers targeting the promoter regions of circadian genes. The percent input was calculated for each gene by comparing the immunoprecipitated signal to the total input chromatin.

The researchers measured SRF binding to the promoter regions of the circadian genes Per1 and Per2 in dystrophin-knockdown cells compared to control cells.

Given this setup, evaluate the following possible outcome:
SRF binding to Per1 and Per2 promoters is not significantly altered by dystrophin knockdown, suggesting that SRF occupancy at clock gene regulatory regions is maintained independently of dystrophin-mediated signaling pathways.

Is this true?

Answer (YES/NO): NO